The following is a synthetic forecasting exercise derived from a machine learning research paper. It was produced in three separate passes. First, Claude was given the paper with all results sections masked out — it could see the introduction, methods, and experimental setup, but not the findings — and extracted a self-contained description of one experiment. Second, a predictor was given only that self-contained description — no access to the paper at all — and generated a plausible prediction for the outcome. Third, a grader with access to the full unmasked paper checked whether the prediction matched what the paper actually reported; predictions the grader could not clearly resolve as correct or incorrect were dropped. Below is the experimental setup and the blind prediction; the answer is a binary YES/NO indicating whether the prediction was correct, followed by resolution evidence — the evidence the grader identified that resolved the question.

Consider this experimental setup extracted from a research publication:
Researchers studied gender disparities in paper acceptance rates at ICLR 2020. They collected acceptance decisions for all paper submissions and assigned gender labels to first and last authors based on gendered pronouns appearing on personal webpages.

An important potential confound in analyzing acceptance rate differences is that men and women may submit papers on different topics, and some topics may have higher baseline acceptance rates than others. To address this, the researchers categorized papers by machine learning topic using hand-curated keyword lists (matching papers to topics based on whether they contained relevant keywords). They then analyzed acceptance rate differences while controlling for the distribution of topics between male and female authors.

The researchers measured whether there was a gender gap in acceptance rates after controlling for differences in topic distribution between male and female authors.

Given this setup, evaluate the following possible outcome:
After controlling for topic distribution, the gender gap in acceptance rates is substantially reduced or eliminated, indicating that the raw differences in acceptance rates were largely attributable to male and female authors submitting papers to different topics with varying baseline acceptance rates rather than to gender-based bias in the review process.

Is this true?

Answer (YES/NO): NO